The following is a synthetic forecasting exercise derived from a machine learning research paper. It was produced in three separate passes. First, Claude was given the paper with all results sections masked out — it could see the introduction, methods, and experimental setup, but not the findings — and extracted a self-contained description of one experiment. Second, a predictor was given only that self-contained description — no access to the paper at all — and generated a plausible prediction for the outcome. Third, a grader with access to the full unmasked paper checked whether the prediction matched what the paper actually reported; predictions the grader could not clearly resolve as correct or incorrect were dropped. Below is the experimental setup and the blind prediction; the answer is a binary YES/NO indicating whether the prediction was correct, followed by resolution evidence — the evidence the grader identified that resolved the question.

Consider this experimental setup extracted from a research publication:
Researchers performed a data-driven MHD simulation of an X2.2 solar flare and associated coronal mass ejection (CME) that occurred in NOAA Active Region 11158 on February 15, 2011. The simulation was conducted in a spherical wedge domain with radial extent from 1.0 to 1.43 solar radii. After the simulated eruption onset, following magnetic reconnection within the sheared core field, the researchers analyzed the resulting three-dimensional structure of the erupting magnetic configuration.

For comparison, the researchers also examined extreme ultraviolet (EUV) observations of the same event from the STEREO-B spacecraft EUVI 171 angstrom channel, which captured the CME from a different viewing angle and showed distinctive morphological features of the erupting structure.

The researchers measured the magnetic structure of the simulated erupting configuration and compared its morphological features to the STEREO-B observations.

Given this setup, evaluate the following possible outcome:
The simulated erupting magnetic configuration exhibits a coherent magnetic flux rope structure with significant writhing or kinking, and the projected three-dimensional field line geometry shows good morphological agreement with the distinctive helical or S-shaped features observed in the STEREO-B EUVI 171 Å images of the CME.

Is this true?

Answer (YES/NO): NO